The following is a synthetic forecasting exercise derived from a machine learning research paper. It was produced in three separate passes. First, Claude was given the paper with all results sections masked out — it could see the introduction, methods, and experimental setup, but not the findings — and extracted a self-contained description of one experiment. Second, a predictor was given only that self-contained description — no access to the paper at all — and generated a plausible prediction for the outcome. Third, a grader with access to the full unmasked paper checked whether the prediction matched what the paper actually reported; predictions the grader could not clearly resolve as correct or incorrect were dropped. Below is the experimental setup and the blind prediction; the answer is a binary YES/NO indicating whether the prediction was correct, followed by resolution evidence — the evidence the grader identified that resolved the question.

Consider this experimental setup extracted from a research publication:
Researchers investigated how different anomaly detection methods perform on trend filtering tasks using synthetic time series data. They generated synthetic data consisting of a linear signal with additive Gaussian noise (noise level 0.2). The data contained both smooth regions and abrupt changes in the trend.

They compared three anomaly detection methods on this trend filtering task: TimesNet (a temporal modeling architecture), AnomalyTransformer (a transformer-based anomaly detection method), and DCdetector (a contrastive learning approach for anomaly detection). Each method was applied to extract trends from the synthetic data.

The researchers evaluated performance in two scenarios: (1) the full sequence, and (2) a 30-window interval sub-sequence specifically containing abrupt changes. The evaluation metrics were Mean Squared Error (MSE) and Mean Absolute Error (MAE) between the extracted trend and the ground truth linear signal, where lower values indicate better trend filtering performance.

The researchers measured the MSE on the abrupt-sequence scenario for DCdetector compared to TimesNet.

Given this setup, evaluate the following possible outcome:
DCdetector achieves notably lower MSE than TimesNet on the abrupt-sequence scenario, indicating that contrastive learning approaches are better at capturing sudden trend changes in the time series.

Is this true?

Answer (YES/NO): NO